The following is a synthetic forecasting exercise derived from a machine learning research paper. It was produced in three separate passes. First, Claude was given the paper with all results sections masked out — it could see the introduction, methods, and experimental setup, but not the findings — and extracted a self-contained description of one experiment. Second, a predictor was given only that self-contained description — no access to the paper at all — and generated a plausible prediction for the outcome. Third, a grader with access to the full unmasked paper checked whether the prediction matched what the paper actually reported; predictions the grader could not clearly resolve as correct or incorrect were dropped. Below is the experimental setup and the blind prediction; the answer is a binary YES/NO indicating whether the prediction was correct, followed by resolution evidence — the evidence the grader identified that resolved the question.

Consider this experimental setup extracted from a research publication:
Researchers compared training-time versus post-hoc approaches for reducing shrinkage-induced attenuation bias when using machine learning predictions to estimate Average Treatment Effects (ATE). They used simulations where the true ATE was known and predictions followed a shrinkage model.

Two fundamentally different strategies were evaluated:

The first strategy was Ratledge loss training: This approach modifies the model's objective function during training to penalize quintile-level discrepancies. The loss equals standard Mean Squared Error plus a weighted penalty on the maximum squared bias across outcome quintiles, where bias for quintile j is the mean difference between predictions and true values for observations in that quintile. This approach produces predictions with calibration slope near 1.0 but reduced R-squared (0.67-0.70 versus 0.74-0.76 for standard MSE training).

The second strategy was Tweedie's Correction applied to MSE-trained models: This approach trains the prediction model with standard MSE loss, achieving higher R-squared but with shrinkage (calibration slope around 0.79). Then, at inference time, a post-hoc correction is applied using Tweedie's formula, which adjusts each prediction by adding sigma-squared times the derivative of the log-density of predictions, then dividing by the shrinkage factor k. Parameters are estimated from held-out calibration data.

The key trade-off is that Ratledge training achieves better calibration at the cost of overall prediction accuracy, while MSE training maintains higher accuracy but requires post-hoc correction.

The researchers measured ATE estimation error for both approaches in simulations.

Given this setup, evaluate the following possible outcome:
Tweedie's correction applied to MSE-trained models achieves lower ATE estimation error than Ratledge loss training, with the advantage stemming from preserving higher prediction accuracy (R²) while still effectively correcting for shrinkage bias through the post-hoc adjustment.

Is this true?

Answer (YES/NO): YES